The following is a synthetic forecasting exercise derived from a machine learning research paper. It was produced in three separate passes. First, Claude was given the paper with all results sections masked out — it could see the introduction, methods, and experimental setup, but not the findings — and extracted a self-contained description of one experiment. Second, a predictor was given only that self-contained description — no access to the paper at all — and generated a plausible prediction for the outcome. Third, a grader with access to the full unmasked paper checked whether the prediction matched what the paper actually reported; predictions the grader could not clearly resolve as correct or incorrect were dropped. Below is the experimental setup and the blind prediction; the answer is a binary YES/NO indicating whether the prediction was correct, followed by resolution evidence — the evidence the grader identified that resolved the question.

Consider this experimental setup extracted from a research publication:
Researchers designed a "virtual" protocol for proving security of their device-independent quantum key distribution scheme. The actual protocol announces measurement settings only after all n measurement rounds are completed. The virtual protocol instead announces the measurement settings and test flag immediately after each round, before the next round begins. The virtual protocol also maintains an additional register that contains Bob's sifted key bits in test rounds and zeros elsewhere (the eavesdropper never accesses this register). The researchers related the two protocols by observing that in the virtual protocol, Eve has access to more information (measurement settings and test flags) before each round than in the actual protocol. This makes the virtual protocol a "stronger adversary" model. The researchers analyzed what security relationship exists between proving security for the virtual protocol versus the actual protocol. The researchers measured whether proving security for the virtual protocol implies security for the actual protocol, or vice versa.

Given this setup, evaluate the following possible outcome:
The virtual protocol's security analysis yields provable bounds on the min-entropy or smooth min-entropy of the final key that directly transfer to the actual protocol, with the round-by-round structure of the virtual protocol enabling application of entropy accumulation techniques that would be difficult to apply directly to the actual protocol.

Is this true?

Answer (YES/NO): YES